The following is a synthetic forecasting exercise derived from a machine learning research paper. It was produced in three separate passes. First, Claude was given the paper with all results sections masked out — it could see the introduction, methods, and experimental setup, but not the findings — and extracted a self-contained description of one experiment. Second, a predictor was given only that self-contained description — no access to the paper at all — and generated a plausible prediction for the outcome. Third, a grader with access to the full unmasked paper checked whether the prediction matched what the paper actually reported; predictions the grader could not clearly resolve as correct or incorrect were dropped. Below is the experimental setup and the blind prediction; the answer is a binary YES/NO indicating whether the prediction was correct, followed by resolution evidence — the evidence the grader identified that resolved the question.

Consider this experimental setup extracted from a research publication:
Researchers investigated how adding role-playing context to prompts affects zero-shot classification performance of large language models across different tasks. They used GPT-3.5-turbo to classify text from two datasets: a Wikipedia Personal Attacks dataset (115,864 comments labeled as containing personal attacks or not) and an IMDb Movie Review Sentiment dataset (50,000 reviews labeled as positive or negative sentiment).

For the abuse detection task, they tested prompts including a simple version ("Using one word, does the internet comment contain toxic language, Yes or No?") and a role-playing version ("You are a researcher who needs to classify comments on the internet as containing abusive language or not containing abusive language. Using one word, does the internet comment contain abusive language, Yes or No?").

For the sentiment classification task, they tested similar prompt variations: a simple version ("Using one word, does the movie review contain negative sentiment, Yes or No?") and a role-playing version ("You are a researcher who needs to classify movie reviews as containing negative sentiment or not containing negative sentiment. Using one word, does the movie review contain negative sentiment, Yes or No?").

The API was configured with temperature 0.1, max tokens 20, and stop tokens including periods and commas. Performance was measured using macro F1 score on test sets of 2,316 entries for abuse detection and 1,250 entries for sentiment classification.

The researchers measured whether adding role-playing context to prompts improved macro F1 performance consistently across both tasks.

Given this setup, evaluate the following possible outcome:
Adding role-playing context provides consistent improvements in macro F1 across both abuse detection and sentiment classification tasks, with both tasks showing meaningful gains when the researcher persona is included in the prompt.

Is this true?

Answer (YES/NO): NO